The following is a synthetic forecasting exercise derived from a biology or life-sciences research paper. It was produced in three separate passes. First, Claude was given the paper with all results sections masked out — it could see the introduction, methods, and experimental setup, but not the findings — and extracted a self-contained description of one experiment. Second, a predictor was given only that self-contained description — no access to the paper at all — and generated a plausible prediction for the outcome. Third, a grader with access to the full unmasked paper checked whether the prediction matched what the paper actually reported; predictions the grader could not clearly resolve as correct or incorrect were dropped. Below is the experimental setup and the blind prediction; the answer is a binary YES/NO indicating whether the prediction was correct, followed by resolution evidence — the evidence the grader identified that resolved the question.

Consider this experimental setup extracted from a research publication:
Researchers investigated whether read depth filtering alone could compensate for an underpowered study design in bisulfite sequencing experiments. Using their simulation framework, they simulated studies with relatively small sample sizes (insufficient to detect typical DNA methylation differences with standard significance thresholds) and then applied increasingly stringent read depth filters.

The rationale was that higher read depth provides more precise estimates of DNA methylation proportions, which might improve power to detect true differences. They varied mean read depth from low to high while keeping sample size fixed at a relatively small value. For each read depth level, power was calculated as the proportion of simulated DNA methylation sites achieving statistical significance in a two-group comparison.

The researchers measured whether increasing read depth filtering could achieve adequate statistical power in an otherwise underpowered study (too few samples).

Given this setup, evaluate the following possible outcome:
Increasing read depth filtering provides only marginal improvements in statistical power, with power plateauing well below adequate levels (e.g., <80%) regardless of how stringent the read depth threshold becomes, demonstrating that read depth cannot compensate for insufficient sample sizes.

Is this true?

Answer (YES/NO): NO